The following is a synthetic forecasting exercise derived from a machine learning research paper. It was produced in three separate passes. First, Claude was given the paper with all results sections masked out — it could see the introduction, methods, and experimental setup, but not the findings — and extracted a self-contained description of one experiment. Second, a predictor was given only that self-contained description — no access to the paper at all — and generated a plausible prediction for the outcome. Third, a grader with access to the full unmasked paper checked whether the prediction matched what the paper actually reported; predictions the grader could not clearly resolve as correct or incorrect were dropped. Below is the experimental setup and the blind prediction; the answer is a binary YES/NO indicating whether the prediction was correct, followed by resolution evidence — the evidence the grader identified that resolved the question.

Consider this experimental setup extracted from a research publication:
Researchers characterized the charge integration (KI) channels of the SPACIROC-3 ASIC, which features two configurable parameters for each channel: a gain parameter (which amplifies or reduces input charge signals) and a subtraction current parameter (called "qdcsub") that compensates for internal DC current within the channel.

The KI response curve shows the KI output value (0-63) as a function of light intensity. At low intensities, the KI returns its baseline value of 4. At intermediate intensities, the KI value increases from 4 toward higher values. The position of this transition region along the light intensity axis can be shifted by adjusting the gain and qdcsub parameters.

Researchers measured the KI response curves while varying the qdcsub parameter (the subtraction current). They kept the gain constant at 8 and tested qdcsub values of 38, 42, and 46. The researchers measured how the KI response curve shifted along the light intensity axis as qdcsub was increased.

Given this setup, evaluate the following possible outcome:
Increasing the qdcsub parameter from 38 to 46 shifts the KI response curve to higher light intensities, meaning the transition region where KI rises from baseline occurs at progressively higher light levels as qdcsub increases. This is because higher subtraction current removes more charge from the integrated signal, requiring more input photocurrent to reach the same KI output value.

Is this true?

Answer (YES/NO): YES